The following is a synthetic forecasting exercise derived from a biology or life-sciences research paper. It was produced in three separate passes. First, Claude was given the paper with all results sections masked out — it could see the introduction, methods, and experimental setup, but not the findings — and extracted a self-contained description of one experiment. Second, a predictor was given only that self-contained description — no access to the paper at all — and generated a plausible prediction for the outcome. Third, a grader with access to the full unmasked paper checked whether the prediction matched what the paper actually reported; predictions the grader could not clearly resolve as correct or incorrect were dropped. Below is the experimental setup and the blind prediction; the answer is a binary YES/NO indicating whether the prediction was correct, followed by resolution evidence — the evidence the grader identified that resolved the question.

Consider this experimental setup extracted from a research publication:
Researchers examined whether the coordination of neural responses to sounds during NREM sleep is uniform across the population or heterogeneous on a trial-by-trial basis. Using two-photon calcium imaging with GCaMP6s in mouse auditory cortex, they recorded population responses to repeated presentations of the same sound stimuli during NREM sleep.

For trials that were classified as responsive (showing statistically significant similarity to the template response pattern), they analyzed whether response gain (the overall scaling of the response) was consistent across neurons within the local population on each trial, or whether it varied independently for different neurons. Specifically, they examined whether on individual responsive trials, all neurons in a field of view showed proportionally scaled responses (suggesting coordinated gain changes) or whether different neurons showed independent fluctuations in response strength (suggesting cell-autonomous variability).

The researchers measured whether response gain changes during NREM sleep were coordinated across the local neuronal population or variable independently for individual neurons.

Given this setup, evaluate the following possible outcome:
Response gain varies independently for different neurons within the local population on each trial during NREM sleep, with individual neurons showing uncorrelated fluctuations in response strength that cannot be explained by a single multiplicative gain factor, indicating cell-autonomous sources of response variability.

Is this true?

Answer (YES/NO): NO